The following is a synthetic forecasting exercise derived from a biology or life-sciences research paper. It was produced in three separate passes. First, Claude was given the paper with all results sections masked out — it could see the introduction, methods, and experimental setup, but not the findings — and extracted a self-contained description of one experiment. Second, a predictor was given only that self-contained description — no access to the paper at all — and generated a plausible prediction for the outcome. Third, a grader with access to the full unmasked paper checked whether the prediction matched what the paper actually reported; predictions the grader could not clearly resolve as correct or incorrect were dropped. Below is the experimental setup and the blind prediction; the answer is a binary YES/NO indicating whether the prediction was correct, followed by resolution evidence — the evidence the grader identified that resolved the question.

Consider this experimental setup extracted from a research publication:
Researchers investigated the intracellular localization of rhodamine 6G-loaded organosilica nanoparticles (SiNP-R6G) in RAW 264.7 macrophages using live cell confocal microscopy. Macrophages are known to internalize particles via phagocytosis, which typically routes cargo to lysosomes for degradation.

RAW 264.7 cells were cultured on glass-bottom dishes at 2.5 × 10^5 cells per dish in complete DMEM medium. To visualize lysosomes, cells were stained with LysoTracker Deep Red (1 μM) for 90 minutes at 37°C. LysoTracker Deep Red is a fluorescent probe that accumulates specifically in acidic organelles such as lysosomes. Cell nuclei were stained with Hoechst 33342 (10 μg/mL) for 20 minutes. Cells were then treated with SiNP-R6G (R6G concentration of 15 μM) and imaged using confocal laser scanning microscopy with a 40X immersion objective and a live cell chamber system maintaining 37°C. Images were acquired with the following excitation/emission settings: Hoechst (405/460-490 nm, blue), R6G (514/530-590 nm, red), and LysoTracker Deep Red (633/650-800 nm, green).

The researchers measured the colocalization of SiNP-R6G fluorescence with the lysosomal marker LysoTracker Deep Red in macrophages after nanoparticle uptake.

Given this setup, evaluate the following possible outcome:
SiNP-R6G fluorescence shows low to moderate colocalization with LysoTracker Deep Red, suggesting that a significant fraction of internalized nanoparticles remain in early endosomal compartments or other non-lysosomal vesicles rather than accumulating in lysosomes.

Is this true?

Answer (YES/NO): YES